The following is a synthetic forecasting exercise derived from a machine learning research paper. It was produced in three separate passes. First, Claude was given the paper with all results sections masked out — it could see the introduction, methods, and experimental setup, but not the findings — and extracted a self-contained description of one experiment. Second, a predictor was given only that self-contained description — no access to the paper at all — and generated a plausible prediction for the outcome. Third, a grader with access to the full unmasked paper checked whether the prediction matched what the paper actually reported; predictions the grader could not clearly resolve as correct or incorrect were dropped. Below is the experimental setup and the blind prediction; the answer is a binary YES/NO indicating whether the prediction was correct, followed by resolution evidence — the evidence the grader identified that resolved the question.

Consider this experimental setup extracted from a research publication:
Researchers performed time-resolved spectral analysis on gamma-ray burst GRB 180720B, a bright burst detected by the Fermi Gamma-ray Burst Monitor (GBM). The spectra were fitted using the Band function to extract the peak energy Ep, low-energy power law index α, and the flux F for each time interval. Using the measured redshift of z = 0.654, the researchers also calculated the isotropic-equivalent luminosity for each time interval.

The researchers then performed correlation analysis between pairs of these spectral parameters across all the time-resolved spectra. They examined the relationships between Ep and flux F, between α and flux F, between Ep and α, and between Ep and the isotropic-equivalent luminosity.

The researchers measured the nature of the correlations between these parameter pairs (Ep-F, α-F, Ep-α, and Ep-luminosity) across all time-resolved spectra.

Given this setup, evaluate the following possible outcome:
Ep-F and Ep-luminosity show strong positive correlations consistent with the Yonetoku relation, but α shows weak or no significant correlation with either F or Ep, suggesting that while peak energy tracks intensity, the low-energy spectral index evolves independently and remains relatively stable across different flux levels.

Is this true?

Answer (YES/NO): NO